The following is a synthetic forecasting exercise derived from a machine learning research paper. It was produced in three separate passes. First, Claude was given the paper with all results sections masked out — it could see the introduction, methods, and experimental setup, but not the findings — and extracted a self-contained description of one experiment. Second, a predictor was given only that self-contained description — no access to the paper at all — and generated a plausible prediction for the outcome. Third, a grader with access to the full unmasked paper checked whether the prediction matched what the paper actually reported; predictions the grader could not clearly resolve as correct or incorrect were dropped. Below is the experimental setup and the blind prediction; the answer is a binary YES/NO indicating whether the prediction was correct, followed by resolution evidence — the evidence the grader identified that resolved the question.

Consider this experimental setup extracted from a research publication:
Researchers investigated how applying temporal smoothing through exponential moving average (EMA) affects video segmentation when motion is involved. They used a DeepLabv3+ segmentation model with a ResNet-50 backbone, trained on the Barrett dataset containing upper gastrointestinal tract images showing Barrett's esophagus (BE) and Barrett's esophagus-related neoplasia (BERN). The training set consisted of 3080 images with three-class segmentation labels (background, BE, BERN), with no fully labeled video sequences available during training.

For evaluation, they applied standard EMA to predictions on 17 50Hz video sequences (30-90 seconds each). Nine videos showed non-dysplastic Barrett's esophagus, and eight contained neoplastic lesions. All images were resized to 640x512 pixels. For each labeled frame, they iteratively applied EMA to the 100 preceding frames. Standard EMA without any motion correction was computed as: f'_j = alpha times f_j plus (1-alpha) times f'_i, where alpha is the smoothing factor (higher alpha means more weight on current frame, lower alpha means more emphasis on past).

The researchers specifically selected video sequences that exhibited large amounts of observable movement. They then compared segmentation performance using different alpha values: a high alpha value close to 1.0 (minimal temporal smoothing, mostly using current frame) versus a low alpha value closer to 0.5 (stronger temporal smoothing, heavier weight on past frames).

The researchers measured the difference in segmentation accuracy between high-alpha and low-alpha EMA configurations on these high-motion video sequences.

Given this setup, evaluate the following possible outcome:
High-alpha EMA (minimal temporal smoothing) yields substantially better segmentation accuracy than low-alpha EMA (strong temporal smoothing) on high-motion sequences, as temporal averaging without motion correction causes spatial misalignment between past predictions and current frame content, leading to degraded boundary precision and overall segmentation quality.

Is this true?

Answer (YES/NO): YES